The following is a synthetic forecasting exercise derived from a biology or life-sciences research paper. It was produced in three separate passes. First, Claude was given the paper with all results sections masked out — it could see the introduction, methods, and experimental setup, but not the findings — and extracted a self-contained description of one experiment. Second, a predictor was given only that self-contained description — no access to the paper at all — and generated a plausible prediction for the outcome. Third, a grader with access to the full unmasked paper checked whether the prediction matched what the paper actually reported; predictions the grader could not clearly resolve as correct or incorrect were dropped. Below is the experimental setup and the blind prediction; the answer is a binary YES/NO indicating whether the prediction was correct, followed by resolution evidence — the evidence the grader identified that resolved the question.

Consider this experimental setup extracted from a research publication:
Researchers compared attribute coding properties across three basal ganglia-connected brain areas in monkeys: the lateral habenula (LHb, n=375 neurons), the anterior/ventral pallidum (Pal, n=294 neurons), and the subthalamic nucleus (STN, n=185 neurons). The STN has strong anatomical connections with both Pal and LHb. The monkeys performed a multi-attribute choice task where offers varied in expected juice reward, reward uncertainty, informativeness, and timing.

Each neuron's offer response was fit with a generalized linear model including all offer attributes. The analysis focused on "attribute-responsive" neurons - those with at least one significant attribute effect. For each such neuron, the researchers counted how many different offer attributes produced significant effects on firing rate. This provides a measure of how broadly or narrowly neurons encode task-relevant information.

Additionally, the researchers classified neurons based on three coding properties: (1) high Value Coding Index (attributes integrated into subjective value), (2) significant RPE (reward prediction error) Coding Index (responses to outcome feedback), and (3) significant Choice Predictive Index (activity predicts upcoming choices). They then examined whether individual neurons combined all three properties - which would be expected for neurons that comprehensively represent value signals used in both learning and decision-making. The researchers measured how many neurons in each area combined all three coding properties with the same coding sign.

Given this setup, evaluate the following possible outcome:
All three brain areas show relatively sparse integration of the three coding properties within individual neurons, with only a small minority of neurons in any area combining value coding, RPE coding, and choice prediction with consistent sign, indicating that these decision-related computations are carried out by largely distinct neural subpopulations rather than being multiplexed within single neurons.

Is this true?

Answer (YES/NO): NO